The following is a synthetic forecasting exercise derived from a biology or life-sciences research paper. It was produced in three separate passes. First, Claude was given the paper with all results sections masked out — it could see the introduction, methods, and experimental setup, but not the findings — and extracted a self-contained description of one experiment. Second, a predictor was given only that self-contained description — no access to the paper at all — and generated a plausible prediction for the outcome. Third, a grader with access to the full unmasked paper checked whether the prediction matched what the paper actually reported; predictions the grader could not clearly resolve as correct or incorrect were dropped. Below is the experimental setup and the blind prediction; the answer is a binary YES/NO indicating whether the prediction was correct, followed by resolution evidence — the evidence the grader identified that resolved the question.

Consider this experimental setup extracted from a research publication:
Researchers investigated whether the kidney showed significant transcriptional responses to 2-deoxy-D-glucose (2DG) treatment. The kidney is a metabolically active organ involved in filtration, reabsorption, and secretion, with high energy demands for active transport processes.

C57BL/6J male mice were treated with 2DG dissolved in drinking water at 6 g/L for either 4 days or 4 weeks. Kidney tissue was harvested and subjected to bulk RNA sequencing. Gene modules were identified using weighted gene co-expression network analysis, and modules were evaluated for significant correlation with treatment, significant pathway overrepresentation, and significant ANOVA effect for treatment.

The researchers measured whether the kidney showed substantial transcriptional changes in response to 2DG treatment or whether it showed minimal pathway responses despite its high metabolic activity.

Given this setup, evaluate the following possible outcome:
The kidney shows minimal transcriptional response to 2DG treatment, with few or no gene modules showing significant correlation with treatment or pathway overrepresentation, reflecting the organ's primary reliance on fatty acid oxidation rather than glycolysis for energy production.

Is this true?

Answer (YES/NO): YES